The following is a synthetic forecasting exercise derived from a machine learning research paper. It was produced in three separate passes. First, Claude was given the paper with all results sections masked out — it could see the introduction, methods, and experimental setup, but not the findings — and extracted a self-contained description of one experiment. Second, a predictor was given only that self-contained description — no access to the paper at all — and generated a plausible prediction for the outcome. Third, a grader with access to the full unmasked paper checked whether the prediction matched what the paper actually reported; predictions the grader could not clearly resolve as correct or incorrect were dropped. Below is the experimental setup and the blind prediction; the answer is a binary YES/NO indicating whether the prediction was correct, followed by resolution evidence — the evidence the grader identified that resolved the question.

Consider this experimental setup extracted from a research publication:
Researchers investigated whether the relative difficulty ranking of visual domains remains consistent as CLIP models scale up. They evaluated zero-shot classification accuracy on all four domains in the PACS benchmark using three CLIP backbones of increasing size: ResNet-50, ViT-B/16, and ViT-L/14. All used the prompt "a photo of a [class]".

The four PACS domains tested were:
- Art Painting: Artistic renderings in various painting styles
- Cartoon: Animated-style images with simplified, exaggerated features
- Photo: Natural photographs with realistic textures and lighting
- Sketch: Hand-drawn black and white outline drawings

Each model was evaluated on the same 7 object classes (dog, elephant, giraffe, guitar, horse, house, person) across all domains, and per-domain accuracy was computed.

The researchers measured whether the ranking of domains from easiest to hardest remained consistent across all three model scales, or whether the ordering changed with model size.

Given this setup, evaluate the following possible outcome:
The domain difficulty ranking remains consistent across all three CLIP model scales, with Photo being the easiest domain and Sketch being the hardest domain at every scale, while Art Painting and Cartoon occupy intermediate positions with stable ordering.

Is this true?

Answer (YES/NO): YES